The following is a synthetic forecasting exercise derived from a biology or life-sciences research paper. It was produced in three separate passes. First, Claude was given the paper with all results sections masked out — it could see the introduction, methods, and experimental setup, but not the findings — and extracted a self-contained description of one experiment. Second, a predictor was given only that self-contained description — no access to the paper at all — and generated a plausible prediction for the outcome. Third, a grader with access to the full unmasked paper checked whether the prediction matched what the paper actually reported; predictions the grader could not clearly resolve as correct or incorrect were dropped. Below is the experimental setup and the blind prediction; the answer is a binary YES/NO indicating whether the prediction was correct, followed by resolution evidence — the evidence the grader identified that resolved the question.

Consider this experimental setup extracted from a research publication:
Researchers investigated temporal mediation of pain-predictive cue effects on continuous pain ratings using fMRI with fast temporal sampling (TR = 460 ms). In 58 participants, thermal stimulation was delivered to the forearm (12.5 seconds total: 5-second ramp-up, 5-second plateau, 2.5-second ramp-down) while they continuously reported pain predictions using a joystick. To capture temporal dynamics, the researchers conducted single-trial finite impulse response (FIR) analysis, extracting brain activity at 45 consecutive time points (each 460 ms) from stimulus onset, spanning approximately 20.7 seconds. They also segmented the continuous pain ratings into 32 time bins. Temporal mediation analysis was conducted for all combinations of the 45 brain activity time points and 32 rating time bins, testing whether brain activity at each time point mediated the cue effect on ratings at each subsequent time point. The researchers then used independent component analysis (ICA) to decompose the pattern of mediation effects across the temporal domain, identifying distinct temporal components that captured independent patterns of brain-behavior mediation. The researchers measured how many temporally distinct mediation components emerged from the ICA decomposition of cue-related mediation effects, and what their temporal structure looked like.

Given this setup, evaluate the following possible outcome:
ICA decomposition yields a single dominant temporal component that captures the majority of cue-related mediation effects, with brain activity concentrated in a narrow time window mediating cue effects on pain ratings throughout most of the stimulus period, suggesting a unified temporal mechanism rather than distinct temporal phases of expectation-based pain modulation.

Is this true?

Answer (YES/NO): NO